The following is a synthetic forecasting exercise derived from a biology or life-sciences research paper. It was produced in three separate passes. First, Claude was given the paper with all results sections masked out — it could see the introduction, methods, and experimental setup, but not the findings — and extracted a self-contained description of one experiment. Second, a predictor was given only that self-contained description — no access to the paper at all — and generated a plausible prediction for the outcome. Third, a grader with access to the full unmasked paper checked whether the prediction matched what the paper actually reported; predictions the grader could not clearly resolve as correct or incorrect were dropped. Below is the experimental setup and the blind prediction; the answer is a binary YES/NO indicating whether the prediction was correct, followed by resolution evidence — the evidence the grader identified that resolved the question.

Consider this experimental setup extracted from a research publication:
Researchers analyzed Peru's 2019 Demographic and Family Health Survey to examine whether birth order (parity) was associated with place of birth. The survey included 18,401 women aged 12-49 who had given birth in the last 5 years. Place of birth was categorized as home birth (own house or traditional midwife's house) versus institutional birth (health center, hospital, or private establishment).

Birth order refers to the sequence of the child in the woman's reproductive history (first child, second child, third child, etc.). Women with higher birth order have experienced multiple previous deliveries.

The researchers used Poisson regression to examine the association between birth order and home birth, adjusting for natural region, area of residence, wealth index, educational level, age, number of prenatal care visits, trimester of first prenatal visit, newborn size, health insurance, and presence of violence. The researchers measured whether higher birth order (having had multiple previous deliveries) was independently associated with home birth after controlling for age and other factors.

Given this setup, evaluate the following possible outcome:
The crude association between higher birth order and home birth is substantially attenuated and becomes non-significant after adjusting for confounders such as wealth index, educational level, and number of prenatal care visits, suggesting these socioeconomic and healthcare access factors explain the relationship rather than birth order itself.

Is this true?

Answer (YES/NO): NO